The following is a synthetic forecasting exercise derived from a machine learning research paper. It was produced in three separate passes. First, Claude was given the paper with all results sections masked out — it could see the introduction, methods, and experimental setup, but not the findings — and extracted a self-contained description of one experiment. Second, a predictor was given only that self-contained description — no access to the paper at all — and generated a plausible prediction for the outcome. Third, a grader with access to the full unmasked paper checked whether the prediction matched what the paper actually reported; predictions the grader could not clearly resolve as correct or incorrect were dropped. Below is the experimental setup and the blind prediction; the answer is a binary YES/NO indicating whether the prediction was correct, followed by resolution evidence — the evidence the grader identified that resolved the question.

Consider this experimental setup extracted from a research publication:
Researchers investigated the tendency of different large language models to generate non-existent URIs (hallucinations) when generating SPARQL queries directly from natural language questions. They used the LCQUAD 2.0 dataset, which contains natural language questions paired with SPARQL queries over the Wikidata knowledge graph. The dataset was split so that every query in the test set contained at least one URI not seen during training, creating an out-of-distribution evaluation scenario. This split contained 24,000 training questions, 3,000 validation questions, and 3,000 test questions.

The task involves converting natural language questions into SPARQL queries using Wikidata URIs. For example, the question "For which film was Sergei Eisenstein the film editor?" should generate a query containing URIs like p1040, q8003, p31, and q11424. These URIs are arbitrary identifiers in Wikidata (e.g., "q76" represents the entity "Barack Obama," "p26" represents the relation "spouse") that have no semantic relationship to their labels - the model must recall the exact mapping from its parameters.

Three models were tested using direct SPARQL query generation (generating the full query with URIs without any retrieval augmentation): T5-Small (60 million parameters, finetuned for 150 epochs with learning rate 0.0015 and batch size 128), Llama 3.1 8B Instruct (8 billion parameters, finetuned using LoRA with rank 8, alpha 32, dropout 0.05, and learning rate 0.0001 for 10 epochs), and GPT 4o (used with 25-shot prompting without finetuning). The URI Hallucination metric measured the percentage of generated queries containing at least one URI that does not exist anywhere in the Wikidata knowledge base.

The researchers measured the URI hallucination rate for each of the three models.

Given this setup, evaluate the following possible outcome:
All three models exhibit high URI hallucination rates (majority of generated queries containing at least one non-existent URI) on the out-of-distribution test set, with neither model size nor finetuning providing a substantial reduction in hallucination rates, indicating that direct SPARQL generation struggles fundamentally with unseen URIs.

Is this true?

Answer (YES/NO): YES